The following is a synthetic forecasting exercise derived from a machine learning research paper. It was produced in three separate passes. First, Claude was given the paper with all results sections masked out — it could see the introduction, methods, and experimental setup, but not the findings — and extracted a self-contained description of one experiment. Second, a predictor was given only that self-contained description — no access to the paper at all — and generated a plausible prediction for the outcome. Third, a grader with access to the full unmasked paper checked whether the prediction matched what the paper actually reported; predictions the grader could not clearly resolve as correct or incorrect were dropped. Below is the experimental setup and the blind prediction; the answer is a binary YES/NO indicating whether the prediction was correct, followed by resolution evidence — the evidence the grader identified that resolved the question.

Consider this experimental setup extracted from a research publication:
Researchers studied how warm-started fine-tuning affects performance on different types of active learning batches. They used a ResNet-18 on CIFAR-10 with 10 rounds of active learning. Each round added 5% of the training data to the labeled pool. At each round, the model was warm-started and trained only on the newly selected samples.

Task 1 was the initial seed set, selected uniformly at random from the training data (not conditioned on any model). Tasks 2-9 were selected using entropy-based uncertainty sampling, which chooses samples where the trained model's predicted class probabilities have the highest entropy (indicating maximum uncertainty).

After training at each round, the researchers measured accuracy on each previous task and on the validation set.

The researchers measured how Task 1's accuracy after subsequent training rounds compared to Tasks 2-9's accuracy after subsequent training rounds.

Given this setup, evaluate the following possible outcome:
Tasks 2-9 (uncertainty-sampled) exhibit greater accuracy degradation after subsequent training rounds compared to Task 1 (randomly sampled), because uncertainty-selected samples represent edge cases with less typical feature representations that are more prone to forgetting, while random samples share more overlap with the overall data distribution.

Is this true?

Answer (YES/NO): YES